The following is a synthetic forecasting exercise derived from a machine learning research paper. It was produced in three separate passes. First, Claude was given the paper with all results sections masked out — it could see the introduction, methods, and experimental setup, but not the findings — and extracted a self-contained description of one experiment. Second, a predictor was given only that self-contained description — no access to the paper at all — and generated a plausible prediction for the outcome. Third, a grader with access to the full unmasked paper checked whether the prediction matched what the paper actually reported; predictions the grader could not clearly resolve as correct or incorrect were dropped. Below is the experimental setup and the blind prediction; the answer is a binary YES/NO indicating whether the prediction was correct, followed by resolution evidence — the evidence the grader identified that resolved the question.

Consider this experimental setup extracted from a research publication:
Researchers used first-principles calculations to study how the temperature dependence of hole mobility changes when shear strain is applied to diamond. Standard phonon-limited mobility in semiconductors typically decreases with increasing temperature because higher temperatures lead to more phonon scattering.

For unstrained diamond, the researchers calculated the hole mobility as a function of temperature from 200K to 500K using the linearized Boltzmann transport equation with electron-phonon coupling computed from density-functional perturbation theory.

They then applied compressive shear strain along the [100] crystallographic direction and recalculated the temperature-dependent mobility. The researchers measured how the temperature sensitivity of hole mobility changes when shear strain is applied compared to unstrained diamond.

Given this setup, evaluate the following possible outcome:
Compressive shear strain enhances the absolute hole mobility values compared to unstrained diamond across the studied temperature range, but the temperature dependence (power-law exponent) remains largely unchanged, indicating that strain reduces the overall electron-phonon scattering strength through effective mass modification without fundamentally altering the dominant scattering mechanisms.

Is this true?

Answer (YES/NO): NO